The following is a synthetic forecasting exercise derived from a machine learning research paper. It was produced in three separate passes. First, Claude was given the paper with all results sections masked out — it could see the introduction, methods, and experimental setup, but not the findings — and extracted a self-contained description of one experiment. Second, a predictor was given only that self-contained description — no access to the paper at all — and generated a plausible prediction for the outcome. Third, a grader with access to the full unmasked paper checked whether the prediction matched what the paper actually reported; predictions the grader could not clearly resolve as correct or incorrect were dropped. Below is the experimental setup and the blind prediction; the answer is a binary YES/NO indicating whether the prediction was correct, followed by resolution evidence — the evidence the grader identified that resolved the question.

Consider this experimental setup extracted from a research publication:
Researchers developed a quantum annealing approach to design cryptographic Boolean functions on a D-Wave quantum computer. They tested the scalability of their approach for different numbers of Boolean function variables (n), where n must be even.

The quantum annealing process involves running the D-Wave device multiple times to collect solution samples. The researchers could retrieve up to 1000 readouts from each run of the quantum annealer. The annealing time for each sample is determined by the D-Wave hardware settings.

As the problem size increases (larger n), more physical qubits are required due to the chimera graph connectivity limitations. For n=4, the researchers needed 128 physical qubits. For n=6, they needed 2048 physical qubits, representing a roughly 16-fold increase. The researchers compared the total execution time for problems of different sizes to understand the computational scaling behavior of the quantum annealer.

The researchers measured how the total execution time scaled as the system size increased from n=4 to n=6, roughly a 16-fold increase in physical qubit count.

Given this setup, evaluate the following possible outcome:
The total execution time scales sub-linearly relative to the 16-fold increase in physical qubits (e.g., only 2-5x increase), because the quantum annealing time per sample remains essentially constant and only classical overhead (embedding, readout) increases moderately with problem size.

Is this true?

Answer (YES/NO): NO